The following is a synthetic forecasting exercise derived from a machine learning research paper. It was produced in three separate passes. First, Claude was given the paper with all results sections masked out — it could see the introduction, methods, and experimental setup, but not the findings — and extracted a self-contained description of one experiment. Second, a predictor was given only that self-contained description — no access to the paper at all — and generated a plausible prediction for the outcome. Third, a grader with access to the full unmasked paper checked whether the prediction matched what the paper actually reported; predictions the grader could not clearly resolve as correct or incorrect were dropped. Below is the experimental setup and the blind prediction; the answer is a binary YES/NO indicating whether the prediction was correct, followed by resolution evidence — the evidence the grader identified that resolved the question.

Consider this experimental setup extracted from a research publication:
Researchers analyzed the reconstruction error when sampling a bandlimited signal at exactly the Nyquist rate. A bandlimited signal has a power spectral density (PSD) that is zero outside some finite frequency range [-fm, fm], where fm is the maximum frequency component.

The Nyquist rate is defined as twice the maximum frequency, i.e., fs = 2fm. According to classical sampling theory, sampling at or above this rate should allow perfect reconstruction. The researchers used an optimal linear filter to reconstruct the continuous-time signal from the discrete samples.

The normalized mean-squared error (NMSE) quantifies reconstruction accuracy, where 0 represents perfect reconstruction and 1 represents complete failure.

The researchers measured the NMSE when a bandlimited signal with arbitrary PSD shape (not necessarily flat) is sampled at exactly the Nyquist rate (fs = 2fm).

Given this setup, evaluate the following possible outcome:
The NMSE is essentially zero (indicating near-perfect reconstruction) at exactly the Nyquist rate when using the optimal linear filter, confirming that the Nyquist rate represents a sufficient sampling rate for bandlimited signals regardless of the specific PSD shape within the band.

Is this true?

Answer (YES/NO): YES